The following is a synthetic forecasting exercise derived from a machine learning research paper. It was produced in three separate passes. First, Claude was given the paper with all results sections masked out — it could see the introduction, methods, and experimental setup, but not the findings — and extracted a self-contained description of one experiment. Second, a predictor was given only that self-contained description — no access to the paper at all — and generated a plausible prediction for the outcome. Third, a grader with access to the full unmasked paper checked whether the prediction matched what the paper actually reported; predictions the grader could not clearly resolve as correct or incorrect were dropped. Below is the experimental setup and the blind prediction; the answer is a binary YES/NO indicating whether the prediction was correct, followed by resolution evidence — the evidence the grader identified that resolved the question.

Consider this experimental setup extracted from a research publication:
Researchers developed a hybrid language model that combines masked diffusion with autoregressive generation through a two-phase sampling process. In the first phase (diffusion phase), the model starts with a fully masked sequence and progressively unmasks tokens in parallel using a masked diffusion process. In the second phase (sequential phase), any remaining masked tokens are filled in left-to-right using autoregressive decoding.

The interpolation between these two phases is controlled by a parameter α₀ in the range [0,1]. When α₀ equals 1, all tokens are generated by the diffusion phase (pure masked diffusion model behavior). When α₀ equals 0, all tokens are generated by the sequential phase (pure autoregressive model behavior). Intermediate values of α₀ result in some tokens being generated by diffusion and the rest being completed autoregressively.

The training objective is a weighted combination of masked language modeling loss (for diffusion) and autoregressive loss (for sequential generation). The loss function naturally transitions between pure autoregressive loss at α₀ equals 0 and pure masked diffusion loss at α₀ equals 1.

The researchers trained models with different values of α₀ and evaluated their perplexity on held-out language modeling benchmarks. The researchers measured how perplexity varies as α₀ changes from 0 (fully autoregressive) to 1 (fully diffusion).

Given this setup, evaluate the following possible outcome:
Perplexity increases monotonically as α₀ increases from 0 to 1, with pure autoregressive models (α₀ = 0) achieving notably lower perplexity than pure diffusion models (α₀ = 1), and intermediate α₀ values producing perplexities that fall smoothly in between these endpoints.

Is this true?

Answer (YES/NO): YES